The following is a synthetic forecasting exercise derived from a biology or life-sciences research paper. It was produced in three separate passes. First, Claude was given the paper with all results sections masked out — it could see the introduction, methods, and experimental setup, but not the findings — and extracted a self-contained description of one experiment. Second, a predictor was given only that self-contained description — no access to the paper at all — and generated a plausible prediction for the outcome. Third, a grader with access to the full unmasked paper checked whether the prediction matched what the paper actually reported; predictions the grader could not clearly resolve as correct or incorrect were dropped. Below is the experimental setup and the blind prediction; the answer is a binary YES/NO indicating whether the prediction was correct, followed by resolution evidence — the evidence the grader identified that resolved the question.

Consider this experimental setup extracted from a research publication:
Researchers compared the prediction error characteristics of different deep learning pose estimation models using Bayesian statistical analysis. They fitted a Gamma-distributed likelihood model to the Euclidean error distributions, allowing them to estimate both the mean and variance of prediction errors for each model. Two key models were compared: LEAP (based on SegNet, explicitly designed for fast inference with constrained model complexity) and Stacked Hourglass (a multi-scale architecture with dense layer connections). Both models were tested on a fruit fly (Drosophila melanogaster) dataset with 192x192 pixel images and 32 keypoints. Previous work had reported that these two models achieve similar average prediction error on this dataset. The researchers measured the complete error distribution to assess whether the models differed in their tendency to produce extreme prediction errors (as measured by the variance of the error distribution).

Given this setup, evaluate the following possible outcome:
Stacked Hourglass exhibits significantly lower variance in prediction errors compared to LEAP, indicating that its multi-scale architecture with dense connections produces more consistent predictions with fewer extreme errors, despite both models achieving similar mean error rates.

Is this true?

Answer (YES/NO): YES